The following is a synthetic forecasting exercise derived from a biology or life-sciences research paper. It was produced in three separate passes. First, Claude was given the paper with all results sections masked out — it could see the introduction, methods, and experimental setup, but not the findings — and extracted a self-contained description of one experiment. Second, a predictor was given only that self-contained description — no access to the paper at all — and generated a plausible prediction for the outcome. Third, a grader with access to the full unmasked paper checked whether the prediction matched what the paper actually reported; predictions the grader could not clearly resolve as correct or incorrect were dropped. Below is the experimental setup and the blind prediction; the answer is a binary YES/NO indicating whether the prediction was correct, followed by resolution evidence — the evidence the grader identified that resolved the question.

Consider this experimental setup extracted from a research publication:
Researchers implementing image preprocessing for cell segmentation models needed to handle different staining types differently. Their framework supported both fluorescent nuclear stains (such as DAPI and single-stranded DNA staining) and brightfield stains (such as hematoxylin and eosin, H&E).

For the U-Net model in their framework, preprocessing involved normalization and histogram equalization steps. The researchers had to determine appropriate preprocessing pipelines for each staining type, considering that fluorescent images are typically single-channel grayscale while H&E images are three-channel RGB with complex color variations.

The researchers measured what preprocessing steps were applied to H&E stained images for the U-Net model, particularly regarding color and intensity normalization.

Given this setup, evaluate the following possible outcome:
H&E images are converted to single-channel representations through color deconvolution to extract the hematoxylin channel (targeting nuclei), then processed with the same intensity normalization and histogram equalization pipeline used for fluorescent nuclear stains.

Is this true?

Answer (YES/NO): NO